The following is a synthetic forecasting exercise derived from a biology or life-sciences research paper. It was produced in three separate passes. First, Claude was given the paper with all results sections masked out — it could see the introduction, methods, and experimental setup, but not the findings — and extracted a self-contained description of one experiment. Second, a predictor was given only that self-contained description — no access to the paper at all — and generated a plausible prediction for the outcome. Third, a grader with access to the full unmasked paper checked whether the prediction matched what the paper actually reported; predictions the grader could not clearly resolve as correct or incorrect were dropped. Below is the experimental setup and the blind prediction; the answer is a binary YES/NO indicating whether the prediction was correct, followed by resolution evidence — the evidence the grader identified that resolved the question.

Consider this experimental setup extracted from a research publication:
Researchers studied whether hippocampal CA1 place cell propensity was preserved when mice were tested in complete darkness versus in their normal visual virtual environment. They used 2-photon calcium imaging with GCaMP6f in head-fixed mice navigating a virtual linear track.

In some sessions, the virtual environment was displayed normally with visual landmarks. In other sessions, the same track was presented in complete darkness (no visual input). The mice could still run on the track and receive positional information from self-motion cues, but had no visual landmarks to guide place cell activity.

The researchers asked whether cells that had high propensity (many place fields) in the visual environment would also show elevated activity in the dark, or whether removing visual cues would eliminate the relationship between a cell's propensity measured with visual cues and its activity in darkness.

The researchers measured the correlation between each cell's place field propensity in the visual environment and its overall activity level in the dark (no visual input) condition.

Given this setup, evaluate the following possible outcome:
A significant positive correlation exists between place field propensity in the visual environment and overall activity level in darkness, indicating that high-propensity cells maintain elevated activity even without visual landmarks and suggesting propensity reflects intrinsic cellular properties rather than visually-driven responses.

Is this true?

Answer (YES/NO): YES